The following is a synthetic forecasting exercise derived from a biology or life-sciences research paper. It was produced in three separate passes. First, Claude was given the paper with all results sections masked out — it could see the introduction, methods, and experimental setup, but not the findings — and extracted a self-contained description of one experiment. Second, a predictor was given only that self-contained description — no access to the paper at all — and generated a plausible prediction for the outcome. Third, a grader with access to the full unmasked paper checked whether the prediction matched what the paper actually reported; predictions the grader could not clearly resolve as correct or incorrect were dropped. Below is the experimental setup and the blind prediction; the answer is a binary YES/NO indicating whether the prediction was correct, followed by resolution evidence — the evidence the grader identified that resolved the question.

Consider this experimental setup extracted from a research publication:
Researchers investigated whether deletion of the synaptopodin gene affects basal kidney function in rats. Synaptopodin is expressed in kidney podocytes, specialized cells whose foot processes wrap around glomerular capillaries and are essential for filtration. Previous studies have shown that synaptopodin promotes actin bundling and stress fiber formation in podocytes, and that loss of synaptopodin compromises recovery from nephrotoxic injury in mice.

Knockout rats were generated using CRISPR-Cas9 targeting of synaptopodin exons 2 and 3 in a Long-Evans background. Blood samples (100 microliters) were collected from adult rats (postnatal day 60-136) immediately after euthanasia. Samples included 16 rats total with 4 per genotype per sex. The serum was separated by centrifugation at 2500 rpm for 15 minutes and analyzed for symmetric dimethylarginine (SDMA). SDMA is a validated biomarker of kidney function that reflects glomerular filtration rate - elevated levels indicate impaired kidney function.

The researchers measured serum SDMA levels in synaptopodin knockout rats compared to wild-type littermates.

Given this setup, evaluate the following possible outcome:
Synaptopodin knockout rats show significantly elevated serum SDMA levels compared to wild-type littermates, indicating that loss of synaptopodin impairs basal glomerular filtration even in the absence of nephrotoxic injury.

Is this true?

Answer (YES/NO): NO